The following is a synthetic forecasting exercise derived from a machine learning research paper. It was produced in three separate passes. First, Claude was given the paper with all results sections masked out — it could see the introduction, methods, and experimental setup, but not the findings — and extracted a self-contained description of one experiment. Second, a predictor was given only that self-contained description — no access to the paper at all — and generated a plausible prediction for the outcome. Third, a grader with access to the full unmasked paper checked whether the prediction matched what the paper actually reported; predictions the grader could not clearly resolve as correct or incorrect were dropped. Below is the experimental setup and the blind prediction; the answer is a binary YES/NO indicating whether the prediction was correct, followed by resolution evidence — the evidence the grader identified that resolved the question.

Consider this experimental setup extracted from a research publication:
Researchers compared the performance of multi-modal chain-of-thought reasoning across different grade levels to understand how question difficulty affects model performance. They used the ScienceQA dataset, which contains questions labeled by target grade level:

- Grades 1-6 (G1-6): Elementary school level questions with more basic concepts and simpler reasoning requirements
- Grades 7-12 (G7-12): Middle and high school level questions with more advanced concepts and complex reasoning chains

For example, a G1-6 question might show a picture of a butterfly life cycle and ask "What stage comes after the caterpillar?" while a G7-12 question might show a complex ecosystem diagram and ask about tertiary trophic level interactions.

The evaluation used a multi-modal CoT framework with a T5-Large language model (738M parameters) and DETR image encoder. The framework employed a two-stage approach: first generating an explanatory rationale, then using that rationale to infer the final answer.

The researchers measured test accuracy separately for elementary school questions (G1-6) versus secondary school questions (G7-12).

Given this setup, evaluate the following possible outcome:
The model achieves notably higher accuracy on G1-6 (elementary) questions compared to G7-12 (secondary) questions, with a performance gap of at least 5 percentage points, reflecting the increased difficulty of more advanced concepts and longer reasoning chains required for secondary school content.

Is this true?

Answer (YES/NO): NO